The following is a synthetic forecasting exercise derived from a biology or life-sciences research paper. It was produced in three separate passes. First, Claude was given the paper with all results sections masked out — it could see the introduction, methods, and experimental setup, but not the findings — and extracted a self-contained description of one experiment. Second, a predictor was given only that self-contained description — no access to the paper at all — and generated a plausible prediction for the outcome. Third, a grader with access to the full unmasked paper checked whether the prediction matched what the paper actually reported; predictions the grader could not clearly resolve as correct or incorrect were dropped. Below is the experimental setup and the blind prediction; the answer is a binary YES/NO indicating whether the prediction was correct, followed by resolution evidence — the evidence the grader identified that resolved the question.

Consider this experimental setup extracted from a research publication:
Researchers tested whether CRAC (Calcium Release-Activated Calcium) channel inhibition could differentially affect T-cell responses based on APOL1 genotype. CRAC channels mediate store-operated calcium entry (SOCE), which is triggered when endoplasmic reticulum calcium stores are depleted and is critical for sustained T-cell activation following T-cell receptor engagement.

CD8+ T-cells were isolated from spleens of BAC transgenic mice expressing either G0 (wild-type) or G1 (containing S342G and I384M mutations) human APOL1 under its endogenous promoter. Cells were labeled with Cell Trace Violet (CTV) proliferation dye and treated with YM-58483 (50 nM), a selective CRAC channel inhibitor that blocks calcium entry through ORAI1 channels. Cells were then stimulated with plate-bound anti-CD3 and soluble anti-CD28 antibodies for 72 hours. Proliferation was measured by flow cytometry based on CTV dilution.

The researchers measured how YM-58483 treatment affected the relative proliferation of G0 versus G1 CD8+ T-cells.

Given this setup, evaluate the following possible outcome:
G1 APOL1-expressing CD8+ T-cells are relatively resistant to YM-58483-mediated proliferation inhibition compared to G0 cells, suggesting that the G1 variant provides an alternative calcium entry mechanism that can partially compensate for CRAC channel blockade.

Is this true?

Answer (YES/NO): NO